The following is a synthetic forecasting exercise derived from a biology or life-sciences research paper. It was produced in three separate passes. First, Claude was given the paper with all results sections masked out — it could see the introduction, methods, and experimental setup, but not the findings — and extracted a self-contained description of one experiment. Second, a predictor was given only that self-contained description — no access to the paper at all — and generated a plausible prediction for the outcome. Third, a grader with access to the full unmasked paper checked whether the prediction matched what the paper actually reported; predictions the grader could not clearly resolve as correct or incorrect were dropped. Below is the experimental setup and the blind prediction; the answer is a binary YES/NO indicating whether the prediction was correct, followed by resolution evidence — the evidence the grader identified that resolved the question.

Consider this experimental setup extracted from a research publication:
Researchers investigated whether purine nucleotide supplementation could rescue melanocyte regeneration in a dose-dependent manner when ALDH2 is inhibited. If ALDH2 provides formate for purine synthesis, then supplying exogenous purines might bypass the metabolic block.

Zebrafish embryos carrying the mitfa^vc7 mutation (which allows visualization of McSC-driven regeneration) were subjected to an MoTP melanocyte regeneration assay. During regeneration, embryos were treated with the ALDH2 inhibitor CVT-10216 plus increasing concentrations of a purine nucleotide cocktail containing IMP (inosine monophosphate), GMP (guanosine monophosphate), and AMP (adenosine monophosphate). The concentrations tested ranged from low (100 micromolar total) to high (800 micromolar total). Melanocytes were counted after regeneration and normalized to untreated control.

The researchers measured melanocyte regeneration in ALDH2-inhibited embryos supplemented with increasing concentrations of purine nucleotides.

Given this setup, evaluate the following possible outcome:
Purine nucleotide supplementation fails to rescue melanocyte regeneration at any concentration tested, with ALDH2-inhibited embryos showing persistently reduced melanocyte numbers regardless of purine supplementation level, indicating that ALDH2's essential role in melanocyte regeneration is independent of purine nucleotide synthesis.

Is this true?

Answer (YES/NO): NO